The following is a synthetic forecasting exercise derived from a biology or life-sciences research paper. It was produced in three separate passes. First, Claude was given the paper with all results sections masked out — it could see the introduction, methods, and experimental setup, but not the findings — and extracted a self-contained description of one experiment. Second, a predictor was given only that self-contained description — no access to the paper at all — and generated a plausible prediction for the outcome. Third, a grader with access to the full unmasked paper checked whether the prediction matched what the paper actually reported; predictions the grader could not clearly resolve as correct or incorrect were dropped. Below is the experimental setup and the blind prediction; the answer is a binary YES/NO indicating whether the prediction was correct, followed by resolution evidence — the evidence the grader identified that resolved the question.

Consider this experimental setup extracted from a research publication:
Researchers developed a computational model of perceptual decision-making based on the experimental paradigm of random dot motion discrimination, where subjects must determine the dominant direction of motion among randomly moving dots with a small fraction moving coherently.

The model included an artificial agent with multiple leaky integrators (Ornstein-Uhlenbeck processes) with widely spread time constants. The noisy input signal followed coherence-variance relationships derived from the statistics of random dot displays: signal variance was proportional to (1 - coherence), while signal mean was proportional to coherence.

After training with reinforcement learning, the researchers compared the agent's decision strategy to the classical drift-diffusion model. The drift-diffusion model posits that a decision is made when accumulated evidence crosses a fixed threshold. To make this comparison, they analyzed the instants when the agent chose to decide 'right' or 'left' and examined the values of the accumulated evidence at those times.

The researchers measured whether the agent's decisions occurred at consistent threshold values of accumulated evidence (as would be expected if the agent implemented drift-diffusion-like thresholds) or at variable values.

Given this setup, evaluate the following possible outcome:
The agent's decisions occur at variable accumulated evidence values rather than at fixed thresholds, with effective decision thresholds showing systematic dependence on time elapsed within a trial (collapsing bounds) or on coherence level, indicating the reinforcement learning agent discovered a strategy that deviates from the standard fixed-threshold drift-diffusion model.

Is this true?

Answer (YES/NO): YES